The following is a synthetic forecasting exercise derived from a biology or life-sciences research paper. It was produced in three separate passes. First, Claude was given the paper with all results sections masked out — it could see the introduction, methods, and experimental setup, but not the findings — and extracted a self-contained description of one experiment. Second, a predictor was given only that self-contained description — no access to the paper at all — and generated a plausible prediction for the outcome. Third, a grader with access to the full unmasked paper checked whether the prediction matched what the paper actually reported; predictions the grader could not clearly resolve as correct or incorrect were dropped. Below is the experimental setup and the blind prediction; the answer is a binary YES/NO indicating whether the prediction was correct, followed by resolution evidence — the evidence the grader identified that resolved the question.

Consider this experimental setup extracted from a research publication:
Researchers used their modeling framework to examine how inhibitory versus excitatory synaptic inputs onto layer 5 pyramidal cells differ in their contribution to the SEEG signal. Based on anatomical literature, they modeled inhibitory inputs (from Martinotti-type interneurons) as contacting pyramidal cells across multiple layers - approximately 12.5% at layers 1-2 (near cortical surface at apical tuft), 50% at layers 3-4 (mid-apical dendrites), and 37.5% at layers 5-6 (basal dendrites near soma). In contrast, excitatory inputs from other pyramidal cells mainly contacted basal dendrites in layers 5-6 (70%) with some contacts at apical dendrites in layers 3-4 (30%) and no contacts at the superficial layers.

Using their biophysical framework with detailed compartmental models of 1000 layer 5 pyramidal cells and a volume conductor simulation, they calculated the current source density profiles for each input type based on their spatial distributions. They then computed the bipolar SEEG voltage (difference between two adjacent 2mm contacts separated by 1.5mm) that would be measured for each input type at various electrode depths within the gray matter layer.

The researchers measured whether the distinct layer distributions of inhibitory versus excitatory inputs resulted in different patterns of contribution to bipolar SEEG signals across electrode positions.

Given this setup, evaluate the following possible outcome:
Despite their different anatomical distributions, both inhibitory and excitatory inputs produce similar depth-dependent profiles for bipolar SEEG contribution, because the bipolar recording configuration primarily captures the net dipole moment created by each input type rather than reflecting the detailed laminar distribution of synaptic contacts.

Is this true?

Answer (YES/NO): NO